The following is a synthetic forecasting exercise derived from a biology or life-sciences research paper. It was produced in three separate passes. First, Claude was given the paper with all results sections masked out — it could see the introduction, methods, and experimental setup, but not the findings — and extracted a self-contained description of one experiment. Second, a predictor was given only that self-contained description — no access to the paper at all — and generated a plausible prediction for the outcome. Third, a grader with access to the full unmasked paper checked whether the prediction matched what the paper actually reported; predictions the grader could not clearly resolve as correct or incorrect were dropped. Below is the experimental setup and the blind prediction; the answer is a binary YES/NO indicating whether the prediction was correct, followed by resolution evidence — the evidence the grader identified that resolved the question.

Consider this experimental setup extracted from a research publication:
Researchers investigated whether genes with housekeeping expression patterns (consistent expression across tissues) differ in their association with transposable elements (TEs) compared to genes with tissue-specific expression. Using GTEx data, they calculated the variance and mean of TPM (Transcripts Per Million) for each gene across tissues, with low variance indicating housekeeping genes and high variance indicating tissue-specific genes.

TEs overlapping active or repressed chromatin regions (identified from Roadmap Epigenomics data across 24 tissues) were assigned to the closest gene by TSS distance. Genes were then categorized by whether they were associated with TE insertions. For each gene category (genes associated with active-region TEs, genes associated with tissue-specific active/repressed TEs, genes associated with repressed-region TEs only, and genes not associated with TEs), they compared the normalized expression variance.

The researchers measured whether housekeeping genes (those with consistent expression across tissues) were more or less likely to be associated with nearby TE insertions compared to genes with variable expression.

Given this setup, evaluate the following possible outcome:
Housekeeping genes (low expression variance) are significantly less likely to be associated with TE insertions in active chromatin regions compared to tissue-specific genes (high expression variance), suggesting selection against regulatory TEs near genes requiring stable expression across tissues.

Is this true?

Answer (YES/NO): YES